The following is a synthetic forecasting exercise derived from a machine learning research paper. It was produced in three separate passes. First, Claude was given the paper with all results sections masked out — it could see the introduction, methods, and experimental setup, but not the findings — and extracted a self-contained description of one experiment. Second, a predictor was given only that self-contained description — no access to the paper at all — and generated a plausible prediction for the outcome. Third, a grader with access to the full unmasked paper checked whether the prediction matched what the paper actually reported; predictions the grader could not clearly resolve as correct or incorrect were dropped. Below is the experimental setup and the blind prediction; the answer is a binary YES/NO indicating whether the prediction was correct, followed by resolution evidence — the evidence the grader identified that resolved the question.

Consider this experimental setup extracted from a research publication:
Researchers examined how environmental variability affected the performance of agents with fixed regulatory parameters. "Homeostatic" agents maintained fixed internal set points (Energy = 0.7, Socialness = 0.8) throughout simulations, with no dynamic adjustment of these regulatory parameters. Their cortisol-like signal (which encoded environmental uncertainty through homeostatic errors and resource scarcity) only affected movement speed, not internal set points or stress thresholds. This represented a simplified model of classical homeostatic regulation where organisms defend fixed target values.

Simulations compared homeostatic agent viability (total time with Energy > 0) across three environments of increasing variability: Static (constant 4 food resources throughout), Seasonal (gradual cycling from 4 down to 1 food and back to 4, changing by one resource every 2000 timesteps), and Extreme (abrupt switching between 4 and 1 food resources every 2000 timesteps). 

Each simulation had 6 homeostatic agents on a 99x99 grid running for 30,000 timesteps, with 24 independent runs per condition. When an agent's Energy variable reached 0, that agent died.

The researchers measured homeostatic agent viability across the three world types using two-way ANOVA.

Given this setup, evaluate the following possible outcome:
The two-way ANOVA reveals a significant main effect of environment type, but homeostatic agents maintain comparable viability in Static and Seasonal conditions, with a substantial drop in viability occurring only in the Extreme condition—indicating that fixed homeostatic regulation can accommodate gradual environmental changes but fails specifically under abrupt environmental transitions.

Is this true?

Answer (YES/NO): NO